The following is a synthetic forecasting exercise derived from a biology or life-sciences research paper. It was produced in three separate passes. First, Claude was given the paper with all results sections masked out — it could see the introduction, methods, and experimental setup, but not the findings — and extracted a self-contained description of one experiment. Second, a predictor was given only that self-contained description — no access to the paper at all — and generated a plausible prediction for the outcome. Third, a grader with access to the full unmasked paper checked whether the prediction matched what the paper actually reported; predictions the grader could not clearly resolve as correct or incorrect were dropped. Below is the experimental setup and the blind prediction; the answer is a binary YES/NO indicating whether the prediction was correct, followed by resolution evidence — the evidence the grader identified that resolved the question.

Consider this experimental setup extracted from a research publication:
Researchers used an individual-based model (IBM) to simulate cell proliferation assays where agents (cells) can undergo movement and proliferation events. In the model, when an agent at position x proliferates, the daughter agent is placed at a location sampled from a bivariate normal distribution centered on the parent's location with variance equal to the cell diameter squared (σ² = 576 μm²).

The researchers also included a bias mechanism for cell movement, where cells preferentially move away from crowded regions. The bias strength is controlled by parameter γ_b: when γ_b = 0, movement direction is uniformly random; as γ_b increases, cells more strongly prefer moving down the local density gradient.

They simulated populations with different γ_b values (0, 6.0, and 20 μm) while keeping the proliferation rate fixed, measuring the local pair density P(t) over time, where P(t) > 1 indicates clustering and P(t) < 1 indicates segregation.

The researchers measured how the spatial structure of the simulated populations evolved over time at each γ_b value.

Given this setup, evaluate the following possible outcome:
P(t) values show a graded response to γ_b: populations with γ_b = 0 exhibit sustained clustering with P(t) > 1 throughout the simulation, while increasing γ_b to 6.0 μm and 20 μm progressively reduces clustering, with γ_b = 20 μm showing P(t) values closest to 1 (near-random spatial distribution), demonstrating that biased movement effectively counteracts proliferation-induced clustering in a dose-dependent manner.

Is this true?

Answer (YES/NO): NO